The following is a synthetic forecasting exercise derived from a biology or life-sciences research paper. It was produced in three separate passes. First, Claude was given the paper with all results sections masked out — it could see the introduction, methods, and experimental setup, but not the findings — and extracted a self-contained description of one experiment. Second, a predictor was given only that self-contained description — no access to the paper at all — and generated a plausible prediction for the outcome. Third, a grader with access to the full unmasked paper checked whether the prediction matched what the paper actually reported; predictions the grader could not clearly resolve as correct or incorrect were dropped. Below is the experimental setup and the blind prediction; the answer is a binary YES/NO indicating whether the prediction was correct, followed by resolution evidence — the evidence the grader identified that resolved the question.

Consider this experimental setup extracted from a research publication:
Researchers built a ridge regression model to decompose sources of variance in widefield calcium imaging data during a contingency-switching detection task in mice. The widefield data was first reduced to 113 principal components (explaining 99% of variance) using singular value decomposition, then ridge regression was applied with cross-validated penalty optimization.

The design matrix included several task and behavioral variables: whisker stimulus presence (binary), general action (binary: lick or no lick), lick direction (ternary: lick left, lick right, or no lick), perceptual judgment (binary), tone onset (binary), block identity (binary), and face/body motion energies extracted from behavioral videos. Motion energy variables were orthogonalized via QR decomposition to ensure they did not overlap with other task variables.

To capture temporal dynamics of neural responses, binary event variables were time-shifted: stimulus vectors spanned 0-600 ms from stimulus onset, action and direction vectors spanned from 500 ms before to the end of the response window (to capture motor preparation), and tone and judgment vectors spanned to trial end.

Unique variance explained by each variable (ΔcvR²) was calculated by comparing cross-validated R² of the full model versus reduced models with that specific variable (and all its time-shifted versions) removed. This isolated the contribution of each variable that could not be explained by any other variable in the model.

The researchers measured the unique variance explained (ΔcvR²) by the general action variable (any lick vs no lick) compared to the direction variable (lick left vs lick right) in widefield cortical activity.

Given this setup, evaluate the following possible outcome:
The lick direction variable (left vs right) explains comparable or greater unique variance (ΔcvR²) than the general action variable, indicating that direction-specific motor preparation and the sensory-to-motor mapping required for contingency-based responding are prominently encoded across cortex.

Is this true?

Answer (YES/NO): NO